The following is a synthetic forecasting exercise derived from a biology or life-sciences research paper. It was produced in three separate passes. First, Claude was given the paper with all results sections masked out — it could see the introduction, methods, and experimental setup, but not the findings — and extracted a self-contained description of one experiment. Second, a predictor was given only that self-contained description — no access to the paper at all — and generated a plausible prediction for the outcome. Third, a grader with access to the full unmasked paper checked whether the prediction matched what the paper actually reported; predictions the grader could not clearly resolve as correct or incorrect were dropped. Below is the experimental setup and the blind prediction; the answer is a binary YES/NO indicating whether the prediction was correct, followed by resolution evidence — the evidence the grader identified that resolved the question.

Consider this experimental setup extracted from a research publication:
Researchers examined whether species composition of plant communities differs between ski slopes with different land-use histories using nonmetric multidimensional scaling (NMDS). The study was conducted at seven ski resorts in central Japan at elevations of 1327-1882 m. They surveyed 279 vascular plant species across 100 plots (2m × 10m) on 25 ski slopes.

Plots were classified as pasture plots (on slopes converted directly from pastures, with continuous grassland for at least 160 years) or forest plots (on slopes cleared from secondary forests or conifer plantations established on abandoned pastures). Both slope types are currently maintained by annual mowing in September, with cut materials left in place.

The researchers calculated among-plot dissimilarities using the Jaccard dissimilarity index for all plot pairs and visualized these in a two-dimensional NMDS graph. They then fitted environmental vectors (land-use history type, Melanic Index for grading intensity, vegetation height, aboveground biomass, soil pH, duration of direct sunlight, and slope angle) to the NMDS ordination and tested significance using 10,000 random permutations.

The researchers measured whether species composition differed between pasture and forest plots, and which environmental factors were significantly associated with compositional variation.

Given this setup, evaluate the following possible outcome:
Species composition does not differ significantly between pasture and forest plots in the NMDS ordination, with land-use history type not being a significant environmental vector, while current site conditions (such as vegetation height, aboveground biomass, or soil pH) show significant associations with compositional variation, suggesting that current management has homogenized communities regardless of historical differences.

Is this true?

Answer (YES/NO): NO